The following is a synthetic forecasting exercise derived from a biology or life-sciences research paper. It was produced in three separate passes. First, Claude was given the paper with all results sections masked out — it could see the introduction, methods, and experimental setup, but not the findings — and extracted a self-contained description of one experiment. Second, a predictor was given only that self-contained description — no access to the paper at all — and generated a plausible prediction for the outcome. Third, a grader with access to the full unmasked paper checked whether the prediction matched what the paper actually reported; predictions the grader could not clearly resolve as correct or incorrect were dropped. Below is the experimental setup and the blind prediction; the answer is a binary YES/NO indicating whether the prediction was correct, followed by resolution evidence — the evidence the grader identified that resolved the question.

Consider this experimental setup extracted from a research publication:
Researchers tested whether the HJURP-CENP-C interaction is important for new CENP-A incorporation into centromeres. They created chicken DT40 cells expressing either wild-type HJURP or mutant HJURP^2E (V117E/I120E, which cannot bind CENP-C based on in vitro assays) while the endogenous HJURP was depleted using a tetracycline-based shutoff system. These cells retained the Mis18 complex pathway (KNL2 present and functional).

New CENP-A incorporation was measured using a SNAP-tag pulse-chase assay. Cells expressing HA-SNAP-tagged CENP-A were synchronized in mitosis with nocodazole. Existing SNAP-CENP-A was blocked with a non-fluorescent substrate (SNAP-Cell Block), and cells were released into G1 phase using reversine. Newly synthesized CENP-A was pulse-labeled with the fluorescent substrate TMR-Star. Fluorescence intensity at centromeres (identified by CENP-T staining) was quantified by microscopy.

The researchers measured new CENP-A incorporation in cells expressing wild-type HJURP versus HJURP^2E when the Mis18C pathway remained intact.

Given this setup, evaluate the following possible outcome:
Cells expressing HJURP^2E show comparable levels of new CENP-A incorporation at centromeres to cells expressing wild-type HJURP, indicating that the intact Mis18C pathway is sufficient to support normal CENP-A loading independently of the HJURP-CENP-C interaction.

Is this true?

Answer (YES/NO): NO